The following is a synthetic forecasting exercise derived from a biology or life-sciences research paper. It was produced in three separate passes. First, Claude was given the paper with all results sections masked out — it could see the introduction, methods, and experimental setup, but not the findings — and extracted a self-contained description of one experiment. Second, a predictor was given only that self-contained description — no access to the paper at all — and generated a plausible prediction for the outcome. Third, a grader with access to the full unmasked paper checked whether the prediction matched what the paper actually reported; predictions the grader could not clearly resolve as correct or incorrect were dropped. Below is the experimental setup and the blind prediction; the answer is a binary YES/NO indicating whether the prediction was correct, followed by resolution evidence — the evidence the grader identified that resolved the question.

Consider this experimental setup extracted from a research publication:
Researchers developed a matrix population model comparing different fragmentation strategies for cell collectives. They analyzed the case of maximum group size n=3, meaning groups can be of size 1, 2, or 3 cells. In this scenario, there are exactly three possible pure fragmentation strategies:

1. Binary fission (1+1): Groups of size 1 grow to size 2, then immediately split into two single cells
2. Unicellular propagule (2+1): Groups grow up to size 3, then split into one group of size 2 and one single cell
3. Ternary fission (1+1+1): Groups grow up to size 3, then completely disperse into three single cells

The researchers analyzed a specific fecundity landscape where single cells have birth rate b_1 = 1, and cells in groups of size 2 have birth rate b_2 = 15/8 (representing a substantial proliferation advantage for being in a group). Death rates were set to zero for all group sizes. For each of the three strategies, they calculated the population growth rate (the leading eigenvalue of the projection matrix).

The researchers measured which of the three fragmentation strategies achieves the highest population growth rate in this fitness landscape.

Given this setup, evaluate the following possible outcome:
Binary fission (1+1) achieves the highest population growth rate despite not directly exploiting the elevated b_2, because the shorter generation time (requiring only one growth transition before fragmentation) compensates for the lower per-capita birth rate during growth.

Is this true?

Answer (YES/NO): NO